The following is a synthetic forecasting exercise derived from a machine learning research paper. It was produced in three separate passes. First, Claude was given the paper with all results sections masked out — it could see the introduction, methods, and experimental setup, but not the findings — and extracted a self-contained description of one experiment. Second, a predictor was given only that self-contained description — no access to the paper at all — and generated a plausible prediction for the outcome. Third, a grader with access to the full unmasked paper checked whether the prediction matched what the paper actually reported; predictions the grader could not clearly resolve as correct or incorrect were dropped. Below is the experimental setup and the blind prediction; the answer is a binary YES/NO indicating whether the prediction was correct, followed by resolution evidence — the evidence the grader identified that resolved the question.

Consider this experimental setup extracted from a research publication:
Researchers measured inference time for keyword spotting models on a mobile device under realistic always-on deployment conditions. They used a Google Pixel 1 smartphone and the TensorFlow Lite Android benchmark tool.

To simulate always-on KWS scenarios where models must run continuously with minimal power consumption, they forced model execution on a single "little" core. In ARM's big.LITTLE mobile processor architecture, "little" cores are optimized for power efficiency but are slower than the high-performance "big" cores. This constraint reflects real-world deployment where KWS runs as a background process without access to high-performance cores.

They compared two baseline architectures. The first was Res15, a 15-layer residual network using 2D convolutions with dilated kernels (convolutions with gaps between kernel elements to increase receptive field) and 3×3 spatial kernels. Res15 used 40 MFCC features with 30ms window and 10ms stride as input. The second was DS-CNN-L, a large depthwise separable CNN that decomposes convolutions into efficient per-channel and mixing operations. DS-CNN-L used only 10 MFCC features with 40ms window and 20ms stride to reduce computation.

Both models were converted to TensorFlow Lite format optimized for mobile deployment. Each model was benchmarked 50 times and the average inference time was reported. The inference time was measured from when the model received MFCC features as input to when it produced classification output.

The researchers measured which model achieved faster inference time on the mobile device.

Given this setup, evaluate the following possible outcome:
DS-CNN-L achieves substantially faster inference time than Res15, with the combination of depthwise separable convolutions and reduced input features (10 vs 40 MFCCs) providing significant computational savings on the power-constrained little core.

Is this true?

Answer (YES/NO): YES